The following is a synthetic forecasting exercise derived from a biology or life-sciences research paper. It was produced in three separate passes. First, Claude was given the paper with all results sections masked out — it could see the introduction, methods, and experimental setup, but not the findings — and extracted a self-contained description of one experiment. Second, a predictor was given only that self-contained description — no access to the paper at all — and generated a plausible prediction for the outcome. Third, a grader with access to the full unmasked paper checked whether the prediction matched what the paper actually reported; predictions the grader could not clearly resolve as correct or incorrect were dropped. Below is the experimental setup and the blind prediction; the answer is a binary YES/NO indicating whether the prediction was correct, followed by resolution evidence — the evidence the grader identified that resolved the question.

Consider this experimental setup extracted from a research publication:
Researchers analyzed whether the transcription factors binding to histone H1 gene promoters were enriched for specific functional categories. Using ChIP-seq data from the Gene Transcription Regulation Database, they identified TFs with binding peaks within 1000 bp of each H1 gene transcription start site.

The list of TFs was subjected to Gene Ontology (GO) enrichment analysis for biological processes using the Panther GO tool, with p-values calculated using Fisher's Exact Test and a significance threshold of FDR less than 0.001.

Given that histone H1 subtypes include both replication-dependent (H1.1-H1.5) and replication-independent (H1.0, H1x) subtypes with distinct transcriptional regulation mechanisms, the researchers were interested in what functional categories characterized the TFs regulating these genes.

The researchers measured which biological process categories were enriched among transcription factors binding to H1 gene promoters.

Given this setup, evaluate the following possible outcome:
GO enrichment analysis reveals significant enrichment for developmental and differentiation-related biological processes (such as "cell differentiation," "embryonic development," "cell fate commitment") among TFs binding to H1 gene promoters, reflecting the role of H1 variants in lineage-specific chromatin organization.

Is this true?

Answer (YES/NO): YES